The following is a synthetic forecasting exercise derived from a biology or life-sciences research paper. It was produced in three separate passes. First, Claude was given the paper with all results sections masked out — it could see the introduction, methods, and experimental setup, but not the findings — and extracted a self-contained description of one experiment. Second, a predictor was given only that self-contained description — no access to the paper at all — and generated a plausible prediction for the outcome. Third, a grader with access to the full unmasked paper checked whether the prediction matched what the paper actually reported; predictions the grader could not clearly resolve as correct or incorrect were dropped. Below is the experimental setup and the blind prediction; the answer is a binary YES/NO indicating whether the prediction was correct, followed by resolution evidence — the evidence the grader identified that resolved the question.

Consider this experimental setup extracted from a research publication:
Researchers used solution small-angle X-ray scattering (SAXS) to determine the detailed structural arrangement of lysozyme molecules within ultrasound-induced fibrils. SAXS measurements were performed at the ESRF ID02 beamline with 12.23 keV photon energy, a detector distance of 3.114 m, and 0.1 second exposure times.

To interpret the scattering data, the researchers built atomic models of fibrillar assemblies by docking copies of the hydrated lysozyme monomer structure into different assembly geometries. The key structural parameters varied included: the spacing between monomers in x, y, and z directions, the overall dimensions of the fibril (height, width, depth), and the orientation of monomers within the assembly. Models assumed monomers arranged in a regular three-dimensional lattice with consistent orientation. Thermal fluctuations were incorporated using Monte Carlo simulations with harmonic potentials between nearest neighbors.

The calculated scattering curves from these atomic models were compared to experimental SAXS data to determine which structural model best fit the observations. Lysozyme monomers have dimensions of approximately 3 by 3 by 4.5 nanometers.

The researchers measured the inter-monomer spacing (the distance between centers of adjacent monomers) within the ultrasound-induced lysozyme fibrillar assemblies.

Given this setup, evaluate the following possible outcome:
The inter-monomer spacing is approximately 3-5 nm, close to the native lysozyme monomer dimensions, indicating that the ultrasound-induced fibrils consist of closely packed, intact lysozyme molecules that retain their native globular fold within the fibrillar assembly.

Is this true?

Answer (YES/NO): NO